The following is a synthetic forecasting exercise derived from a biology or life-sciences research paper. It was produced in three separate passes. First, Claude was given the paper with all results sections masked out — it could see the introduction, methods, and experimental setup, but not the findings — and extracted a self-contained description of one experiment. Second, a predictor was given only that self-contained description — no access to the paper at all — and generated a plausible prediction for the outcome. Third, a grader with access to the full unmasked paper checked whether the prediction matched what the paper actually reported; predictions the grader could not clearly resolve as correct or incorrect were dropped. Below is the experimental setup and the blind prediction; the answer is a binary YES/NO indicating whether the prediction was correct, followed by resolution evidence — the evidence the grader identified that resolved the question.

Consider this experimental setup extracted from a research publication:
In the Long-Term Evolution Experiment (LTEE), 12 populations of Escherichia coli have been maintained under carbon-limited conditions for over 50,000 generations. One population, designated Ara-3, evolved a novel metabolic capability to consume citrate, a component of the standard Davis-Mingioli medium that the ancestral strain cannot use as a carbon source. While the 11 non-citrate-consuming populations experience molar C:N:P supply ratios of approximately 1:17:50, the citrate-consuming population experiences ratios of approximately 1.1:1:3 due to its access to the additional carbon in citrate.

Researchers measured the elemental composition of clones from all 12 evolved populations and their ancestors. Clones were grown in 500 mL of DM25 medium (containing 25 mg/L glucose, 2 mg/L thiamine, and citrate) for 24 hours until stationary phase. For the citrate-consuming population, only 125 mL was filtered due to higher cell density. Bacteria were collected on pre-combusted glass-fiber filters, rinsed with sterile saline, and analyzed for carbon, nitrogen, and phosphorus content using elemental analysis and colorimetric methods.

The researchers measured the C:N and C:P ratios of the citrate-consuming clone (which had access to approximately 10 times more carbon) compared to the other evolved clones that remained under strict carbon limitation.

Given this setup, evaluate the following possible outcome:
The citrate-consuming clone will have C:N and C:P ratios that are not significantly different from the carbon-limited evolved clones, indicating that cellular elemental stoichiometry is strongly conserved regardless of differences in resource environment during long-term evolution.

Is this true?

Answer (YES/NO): NO